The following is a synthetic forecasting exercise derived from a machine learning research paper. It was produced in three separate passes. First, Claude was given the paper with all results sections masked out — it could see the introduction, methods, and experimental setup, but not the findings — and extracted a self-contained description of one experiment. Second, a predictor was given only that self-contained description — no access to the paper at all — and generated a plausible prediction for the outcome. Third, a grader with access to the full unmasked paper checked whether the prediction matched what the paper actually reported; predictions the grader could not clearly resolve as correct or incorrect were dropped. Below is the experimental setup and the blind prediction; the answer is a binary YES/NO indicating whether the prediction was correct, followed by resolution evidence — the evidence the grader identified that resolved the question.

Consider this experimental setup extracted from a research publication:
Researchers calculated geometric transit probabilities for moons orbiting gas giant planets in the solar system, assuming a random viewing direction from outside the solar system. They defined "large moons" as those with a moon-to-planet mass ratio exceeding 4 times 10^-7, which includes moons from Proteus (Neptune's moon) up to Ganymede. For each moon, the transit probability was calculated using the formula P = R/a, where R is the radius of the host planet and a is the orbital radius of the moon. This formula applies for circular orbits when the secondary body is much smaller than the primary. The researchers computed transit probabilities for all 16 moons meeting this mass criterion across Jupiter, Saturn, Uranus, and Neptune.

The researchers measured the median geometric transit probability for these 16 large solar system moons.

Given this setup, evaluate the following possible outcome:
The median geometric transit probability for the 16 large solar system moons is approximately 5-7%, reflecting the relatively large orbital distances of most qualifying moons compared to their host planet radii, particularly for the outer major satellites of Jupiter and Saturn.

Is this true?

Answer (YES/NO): NO